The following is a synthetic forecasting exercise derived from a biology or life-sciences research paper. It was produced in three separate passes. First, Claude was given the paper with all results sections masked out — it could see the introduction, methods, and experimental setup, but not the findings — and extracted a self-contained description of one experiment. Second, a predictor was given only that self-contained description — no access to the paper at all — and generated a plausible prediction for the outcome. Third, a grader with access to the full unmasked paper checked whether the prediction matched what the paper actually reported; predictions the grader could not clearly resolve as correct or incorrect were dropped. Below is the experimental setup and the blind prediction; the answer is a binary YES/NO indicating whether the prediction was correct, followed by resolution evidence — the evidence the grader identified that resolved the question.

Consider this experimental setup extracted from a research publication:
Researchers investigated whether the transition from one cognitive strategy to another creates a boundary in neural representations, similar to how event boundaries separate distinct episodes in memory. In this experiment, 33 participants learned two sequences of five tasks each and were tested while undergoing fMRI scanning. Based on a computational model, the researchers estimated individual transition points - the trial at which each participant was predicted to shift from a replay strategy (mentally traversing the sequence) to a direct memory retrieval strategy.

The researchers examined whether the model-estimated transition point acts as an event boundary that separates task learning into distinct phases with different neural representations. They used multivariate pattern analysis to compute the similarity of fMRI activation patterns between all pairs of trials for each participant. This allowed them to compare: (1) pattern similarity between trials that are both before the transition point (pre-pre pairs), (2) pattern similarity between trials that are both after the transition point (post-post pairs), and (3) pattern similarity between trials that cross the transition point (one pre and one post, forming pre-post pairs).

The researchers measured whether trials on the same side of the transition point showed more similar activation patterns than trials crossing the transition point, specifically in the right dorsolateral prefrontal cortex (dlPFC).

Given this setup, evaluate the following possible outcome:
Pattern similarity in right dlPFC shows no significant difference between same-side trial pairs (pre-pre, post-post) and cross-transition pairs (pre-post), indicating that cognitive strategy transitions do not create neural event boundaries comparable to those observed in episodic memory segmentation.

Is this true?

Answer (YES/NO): NO